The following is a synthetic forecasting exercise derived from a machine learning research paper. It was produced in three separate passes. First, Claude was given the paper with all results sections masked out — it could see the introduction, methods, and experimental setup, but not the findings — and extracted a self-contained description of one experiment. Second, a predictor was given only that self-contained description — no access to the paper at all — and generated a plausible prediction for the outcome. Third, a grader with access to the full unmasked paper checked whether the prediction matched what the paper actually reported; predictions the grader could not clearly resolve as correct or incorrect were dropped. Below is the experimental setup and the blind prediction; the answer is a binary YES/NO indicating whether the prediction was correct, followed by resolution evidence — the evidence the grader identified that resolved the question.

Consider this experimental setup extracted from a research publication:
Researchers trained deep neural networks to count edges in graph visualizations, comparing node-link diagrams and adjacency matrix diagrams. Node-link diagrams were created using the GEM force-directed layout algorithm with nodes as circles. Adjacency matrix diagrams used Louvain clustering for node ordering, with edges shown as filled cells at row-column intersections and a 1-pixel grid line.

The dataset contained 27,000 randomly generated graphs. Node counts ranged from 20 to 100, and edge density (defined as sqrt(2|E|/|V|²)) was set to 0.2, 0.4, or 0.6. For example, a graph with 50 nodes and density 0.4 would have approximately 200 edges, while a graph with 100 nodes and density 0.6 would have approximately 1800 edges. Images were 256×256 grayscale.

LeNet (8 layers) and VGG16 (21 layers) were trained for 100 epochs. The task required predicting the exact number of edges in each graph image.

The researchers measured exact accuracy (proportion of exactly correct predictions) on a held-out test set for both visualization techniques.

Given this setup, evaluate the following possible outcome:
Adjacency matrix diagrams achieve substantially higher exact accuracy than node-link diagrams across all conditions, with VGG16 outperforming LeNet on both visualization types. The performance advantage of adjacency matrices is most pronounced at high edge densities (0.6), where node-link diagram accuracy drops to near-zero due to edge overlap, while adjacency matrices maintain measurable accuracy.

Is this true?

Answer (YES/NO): NO